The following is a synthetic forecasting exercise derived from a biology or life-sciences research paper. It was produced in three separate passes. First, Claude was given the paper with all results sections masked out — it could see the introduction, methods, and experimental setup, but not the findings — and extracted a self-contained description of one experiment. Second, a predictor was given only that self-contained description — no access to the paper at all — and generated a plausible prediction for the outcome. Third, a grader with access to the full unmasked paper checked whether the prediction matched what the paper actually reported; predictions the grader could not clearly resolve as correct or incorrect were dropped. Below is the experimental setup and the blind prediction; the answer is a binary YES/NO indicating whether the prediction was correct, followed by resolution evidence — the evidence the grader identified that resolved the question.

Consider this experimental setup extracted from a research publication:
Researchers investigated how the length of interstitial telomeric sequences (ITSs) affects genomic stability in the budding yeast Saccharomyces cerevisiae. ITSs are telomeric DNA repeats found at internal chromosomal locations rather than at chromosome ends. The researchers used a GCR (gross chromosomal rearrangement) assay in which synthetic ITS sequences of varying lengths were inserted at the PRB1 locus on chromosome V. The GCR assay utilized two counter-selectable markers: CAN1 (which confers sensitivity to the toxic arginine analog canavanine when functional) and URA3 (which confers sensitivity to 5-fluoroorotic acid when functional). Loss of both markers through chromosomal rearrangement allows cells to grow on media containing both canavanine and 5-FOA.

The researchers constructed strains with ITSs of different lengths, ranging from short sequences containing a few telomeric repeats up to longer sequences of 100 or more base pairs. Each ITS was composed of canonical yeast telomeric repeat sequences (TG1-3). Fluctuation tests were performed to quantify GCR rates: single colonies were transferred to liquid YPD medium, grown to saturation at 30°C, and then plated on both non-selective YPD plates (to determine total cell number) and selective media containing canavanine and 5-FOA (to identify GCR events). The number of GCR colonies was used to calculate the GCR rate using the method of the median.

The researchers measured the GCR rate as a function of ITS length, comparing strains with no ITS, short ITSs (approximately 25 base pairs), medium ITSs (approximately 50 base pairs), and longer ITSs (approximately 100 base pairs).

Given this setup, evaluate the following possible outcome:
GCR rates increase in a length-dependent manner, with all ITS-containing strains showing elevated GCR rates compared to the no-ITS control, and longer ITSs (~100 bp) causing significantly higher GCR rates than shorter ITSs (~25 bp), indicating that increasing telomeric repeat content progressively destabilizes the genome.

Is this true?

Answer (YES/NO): YES